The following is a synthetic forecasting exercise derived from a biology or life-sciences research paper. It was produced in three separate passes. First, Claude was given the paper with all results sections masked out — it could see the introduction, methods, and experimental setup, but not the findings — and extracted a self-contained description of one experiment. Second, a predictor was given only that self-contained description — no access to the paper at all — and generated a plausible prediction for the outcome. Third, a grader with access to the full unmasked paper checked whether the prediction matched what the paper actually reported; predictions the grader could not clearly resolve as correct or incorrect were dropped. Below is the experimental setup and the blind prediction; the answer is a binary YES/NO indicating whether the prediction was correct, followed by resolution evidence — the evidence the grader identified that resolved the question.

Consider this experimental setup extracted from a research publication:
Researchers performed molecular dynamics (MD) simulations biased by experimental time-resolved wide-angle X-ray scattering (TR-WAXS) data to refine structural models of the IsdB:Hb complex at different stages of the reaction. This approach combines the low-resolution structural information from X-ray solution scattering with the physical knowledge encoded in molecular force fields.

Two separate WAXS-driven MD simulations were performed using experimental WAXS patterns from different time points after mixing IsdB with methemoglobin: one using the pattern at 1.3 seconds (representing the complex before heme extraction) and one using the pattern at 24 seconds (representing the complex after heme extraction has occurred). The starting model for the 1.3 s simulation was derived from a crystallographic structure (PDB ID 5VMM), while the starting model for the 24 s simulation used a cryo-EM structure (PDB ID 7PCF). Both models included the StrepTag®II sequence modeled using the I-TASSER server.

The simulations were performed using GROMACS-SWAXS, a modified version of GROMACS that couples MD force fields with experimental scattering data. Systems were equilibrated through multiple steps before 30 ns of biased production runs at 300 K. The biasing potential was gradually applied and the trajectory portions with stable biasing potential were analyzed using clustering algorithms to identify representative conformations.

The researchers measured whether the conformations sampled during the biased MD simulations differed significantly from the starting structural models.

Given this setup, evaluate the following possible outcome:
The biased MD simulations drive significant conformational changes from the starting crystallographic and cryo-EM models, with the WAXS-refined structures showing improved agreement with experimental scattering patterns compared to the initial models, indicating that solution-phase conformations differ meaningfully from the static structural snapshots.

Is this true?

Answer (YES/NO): NO